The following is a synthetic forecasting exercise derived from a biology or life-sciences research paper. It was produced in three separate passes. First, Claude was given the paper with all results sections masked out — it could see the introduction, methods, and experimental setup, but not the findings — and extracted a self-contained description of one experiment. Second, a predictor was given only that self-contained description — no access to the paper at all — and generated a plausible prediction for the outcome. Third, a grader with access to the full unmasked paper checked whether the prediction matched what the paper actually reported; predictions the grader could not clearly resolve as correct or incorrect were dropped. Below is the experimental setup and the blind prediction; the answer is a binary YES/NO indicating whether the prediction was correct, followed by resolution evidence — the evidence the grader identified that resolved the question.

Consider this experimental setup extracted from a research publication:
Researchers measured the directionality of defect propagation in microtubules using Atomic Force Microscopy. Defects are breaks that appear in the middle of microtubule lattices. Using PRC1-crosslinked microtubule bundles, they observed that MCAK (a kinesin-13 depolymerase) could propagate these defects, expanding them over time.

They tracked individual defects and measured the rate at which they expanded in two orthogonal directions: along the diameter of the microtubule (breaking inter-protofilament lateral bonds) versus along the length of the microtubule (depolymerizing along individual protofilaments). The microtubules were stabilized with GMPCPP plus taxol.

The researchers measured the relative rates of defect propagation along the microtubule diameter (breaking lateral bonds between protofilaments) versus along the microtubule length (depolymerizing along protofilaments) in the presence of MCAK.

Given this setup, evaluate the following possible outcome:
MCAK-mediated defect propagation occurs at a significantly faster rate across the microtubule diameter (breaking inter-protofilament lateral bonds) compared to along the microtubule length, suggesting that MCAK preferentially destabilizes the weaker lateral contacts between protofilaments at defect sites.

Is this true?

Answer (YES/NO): NO